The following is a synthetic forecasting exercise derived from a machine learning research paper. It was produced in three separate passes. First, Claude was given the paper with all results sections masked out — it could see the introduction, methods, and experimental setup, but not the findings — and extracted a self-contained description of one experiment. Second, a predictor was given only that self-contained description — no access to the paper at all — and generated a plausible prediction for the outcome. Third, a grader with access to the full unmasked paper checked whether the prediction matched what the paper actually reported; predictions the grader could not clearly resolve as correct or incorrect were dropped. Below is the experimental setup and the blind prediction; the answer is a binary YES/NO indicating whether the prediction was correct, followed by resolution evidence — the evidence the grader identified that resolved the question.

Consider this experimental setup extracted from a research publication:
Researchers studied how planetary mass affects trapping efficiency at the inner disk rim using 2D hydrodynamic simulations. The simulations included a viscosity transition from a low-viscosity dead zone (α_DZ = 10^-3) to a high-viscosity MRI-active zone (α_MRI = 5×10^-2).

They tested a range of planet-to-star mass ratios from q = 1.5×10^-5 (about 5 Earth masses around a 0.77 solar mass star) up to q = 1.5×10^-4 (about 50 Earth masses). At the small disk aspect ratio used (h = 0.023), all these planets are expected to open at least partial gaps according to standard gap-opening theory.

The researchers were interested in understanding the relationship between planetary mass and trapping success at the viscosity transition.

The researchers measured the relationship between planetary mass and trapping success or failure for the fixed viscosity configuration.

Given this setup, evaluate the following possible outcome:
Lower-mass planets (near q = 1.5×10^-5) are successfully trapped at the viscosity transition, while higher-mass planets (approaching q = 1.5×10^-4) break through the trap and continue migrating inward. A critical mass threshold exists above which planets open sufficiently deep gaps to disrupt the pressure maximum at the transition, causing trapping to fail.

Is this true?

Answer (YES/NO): YES